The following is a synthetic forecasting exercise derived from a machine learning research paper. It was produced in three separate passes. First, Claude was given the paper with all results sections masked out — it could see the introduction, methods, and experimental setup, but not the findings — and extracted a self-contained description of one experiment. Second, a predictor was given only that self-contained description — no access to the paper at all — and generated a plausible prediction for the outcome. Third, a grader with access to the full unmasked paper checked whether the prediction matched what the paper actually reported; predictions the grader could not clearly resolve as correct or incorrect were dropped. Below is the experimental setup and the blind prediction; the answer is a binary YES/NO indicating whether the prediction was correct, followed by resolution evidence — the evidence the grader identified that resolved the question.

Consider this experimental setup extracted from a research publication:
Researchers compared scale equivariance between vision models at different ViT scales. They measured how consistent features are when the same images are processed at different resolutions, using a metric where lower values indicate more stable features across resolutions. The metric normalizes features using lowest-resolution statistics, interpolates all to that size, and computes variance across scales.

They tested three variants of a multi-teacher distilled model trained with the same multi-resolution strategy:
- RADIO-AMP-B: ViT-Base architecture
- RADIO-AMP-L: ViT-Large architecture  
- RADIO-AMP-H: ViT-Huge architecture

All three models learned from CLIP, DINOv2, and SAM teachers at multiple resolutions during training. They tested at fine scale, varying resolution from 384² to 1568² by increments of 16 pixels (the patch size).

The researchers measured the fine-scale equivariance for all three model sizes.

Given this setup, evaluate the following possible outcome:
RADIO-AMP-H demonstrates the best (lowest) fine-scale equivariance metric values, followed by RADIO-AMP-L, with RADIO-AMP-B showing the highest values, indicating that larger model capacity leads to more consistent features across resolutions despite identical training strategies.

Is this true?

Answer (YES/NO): NO